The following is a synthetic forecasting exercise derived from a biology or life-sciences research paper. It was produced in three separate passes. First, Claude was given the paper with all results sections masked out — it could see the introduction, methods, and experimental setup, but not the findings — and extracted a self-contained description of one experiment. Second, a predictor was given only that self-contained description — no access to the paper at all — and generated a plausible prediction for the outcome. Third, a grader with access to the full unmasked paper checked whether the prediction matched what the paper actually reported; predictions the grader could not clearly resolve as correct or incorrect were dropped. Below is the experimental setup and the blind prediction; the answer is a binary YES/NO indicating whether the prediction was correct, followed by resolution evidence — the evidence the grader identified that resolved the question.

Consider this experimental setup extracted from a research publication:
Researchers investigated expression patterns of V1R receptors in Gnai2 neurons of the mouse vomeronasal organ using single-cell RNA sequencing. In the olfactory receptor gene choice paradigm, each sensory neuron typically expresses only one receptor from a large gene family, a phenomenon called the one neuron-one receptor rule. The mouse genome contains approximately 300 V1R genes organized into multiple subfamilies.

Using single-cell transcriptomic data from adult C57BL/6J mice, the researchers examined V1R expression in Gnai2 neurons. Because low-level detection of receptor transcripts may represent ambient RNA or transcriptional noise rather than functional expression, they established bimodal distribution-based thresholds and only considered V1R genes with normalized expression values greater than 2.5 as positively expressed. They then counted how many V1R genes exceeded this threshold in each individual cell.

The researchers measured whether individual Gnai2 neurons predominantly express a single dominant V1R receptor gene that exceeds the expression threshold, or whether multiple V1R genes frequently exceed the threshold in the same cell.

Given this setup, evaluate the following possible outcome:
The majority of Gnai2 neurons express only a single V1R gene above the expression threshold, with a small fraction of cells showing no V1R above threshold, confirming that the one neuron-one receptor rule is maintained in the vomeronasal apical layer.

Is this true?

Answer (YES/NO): YES